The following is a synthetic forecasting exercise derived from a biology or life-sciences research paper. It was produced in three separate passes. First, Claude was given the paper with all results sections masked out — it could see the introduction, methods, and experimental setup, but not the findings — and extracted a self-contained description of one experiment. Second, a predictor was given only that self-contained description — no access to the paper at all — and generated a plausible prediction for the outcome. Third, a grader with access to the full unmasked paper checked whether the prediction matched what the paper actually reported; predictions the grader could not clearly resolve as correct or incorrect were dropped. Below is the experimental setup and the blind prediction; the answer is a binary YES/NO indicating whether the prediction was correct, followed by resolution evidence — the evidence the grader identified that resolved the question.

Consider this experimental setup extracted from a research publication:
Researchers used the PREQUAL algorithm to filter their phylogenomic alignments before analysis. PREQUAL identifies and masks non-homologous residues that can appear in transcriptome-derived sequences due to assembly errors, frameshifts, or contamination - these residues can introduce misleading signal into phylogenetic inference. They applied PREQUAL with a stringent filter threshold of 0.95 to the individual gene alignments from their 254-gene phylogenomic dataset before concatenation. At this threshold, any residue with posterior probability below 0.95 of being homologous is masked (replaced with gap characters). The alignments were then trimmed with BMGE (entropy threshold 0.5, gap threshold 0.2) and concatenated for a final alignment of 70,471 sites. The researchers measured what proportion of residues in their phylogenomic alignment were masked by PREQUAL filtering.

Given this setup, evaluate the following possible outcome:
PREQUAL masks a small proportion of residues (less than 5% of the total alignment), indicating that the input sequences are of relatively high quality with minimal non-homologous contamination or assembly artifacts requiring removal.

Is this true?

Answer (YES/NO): YES